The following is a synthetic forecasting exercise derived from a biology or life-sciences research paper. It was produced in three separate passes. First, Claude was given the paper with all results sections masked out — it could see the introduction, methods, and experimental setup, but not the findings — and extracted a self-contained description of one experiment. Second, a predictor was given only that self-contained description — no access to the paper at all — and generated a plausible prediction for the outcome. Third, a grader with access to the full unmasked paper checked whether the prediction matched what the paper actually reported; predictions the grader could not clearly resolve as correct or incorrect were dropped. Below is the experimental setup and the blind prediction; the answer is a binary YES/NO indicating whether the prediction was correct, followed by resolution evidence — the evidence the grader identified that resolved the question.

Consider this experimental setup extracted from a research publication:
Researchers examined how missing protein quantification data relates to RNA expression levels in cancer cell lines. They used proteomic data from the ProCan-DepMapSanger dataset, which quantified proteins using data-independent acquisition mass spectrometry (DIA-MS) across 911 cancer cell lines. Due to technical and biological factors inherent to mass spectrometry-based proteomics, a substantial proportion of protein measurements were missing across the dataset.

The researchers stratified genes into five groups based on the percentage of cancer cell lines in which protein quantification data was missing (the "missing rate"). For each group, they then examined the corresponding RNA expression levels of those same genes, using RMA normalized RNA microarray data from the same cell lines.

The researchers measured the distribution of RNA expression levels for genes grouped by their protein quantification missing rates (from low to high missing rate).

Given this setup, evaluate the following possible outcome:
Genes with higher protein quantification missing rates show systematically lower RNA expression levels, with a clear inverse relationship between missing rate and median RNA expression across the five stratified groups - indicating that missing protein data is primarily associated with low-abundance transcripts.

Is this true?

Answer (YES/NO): YES